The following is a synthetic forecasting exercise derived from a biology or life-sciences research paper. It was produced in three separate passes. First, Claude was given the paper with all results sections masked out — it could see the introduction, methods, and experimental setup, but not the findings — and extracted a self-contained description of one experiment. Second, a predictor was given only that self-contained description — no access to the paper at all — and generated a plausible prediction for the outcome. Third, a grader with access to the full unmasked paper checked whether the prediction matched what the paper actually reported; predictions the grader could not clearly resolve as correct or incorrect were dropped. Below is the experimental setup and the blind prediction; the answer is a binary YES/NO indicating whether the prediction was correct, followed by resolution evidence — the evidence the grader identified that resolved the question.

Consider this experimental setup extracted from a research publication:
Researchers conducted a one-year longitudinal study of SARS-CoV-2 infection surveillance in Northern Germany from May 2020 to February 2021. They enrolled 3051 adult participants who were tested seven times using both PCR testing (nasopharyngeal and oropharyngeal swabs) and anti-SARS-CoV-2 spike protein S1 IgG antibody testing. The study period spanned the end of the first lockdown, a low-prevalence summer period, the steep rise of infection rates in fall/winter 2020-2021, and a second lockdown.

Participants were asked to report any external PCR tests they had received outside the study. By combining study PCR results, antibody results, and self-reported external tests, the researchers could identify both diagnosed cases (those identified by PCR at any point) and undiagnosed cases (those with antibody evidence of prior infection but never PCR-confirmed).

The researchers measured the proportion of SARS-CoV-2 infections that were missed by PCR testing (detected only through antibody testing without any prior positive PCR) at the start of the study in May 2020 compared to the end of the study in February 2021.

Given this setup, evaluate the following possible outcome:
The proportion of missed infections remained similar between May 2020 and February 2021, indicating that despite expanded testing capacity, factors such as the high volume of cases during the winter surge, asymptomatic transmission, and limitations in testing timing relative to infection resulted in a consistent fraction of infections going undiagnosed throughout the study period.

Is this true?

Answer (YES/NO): NO